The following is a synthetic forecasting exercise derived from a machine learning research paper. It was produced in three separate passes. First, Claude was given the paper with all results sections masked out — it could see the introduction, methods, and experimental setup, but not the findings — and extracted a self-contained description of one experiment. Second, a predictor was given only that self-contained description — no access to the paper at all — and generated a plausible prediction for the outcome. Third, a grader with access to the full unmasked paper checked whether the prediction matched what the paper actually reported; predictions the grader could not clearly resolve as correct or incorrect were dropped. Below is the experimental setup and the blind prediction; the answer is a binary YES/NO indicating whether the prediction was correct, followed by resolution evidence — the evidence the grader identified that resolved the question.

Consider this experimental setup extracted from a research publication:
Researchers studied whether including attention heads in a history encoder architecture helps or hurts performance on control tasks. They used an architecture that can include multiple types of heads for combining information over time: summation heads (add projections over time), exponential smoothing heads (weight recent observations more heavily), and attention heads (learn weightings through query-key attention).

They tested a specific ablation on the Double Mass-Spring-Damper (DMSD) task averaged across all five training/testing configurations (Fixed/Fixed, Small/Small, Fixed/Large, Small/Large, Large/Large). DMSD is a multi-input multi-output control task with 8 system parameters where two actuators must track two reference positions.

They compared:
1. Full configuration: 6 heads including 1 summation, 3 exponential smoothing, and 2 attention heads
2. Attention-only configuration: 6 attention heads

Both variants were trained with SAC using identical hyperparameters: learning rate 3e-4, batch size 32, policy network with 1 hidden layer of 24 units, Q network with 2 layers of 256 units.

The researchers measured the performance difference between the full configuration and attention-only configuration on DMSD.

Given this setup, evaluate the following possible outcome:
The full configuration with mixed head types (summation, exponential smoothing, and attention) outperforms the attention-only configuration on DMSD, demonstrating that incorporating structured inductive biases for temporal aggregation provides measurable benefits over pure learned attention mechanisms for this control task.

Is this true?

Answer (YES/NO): YES